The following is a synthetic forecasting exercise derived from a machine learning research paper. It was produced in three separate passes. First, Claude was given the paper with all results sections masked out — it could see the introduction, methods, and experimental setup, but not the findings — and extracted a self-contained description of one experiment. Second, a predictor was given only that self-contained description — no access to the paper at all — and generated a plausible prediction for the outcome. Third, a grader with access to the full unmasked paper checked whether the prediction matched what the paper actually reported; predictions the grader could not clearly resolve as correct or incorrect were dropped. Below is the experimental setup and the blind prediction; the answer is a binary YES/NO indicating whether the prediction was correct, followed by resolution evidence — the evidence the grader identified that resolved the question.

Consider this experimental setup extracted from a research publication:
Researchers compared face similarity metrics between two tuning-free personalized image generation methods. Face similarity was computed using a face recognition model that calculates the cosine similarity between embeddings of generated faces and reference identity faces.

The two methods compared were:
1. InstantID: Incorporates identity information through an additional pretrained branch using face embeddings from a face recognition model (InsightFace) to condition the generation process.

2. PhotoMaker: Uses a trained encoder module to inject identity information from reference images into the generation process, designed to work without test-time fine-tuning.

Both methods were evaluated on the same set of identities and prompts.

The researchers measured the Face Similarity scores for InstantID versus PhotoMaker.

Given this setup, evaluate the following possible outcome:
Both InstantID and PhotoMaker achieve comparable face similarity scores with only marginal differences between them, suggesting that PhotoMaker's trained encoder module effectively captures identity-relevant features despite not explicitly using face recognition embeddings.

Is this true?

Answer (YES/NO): NO